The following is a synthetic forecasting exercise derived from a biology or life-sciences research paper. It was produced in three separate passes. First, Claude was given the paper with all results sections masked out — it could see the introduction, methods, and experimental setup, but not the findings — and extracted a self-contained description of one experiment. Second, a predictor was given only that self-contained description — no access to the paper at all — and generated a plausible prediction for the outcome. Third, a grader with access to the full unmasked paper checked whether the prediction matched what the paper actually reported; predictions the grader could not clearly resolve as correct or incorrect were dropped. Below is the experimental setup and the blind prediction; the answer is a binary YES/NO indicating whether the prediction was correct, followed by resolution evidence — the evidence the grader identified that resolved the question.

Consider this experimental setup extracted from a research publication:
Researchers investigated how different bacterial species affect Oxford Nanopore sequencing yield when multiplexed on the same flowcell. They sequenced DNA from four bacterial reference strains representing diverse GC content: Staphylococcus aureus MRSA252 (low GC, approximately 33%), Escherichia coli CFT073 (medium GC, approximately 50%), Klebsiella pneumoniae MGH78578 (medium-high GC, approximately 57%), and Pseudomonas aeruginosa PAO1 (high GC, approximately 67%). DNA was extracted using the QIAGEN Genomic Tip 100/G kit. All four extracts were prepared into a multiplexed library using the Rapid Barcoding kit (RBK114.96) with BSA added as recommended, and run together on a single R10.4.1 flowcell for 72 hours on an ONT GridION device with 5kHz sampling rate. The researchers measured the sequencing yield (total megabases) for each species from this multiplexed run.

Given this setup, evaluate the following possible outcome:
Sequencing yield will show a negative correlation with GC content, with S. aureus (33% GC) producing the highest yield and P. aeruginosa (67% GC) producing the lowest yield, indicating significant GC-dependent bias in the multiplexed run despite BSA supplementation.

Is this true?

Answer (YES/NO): NO